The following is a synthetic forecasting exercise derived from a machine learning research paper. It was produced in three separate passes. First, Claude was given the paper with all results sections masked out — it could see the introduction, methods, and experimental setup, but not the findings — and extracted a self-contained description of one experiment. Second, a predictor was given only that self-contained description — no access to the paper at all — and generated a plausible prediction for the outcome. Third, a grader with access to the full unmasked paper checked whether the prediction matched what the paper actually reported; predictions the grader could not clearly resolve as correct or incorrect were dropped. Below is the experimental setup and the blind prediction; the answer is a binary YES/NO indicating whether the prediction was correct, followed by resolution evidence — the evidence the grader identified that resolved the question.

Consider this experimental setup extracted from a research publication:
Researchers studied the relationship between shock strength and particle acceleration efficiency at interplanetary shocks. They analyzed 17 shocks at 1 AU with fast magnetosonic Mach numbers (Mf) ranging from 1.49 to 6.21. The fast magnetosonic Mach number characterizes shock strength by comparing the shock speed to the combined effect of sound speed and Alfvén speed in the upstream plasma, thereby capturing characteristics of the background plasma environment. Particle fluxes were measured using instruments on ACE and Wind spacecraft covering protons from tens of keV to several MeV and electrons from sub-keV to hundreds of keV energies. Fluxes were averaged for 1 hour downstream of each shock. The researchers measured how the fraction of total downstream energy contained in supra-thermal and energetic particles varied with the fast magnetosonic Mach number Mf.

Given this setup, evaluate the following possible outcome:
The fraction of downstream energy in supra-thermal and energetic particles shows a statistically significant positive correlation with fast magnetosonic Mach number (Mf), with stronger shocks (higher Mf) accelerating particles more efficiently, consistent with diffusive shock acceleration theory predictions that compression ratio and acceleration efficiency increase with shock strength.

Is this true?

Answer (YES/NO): YES